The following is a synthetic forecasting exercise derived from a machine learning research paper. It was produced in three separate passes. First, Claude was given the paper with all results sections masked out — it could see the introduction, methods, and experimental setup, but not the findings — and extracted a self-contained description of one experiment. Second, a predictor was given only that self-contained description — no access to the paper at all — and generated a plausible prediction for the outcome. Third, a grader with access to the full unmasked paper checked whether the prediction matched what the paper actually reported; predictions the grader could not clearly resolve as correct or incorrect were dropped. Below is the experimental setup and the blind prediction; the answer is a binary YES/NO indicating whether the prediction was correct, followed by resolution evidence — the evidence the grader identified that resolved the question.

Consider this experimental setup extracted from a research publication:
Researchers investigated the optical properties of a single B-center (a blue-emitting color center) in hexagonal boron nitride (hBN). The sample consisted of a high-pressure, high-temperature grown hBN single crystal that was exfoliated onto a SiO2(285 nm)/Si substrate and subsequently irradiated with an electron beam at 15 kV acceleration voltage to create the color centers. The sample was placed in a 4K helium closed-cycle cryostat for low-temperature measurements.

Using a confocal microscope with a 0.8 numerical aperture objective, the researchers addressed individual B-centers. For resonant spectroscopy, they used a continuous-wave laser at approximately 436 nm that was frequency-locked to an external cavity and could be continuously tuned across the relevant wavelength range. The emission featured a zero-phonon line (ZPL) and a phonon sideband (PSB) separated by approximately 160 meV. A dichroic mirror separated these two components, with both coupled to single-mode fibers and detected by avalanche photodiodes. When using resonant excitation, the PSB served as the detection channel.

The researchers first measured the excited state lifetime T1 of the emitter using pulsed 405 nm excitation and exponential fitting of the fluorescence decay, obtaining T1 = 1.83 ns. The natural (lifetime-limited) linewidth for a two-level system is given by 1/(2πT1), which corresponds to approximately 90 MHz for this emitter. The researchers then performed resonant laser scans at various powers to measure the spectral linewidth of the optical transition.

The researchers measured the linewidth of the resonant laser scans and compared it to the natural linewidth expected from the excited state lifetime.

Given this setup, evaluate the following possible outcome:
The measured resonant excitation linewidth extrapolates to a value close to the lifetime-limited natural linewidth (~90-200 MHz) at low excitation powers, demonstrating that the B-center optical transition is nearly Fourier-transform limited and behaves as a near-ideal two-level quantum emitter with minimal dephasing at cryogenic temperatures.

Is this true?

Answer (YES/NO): NO